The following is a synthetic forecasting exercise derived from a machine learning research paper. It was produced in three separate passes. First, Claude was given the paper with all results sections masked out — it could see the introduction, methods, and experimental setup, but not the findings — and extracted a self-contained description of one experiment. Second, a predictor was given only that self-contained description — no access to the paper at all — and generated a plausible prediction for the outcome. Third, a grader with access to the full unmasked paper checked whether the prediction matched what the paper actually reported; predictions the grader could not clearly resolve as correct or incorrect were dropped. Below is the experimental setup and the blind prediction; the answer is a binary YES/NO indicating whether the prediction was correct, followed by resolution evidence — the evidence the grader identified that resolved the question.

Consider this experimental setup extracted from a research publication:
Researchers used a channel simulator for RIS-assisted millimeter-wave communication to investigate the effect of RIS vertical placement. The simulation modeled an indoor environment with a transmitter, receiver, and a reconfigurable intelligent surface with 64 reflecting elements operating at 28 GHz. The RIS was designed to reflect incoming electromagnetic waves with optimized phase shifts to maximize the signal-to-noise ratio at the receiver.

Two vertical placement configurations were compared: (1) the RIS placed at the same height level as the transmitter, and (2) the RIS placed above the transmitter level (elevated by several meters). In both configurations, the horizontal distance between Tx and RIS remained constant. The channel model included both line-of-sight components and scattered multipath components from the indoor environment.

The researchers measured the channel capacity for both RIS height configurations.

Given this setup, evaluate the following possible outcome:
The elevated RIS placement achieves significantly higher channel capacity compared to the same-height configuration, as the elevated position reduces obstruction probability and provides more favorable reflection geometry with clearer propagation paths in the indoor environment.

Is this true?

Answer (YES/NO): YES